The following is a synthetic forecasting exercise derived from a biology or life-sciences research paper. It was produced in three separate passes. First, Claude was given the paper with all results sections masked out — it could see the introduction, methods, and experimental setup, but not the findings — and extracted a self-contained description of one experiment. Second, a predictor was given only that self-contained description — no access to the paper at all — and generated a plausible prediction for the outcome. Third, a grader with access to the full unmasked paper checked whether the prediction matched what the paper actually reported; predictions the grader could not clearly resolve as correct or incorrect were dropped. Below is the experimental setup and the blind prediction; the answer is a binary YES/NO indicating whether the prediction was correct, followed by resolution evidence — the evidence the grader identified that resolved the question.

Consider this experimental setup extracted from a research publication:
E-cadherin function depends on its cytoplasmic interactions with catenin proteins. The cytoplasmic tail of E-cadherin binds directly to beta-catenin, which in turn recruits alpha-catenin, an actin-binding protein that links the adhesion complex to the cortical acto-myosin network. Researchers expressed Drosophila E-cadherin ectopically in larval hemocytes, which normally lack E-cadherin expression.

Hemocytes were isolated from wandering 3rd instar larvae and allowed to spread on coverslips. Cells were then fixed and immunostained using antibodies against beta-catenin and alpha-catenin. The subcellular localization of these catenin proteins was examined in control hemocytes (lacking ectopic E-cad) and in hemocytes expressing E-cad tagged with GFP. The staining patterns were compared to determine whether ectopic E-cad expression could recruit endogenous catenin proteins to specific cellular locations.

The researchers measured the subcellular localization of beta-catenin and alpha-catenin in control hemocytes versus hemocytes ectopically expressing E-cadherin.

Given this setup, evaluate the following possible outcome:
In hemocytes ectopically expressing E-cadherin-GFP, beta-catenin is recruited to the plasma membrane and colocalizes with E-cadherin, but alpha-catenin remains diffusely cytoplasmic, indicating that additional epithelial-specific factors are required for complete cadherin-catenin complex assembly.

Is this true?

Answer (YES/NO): NO